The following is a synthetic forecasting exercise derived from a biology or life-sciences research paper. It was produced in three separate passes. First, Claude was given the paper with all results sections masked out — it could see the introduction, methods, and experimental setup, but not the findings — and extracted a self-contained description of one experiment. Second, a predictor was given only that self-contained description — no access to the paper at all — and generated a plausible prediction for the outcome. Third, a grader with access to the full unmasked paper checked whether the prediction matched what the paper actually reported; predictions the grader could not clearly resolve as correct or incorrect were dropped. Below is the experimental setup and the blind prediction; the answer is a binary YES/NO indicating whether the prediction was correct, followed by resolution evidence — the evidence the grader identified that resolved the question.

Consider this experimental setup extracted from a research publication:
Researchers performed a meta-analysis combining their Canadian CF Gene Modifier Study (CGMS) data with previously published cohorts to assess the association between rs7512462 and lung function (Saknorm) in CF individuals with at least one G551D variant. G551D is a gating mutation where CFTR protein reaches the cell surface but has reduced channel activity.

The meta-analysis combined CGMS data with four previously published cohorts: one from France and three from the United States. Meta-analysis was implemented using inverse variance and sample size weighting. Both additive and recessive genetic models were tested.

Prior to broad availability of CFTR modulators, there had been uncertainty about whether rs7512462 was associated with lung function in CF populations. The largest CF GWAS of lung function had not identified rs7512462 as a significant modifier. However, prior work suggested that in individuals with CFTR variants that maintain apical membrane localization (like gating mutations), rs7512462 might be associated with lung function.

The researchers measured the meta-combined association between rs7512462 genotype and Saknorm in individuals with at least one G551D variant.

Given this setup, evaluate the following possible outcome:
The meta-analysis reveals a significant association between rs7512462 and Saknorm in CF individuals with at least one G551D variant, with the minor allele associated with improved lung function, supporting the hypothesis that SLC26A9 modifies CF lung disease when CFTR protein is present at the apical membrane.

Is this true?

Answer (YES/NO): YES